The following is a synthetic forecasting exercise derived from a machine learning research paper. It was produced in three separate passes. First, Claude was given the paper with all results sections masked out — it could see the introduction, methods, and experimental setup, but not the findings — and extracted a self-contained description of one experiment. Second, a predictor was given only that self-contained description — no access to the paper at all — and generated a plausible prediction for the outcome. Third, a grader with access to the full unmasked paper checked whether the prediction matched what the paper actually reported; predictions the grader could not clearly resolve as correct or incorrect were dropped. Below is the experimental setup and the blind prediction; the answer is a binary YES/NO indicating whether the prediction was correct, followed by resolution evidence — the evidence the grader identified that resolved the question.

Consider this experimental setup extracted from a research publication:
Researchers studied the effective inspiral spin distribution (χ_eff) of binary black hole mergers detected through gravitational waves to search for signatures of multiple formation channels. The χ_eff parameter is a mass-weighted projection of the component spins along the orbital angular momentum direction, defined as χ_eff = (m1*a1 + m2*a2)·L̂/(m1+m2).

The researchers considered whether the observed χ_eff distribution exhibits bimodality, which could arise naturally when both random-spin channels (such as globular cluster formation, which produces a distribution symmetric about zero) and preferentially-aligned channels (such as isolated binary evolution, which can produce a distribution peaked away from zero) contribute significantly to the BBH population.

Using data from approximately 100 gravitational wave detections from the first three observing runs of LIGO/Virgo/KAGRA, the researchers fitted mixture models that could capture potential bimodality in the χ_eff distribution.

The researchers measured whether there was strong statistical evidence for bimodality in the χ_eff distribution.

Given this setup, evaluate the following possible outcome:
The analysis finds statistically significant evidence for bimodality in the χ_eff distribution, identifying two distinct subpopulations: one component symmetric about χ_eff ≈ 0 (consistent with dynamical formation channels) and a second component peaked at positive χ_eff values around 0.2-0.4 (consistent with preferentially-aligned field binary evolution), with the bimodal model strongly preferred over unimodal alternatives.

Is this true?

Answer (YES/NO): NO